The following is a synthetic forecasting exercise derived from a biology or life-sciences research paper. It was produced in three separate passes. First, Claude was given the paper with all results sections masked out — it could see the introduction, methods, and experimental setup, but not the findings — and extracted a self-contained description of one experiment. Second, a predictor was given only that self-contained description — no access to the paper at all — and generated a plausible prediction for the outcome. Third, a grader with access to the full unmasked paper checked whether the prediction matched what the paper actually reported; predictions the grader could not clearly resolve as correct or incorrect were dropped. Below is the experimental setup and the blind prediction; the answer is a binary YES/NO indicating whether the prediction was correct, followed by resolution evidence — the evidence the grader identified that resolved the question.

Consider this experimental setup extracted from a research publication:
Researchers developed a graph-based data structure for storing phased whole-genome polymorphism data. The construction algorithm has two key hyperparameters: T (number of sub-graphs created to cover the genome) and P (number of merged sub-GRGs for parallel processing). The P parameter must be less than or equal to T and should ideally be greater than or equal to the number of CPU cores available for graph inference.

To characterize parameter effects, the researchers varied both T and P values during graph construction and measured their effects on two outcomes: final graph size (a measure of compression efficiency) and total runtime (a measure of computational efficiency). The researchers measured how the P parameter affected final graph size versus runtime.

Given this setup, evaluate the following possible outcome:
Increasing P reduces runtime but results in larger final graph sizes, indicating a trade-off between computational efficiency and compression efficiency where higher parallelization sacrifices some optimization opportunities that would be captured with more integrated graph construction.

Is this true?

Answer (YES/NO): NO